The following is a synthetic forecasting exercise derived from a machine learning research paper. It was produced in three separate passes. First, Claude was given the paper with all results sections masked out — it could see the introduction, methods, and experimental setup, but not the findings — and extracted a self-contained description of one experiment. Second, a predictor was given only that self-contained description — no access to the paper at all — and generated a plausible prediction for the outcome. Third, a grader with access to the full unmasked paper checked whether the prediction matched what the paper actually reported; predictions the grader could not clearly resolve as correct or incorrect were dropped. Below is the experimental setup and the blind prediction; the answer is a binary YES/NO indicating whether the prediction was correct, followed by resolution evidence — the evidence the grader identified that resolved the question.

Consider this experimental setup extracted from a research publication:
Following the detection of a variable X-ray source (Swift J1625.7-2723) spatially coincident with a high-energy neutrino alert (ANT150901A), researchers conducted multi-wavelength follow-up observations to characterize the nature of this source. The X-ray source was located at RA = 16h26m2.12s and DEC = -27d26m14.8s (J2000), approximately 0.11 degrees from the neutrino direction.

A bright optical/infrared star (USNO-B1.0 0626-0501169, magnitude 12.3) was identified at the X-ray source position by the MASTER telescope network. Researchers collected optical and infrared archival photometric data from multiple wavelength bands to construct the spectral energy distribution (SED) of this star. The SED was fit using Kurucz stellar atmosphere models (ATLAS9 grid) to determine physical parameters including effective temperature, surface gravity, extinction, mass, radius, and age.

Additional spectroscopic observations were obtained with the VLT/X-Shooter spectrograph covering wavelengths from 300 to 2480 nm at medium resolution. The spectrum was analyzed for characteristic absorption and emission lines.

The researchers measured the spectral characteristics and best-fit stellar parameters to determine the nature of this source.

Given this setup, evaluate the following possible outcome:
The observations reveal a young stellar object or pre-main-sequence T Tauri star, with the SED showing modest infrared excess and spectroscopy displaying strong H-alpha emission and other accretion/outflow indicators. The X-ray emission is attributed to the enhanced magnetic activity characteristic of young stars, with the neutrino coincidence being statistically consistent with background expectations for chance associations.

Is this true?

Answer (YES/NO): NO